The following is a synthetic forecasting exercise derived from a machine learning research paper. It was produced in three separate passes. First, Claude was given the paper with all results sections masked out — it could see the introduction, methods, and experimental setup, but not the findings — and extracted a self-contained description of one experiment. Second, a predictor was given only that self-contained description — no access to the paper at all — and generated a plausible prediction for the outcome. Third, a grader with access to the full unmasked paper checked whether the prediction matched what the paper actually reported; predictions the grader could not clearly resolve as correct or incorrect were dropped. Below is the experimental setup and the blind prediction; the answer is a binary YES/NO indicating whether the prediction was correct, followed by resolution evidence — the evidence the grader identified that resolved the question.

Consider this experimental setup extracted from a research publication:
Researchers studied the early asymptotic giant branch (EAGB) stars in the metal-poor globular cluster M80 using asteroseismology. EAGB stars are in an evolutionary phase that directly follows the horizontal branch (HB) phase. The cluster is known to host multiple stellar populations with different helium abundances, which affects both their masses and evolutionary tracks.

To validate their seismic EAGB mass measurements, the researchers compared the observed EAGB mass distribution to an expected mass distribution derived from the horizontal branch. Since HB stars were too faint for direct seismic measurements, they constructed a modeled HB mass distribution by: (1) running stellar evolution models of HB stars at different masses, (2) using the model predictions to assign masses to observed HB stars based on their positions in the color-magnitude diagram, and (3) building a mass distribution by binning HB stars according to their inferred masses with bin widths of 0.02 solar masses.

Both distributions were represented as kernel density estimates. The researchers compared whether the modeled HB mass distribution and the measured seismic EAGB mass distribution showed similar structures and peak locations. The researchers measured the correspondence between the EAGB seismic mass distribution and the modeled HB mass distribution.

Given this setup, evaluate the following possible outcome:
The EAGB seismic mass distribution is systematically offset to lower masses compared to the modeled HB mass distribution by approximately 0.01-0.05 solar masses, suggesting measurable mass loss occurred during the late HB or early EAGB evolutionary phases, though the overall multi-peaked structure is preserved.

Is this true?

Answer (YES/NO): NO